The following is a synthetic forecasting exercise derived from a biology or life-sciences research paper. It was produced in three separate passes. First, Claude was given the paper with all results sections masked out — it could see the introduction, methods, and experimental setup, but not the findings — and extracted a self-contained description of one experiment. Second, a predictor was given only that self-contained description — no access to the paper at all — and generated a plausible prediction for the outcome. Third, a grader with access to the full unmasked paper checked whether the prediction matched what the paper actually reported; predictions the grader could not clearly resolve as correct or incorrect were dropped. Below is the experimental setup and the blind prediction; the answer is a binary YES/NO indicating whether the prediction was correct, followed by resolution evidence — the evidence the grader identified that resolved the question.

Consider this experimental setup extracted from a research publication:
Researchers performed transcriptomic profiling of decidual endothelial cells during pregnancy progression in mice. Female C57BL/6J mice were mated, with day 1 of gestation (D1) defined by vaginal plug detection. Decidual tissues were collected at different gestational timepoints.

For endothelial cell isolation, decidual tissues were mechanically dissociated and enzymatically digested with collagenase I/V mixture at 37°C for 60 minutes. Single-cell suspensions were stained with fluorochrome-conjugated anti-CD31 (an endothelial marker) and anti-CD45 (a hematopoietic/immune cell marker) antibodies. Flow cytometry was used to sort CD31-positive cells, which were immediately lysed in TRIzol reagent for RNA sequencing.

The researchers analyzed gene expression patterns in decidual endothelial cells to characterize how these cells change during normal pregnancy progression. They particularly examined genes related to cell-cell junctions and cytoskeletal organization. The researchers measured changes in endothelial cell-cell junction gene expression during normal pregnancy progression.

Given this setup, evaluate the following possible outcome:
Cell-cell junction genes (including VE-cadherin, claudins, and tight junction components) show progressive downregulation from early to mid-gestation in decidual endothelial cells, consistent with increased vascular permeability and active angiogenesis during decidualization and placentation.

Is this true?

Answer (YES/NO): NO